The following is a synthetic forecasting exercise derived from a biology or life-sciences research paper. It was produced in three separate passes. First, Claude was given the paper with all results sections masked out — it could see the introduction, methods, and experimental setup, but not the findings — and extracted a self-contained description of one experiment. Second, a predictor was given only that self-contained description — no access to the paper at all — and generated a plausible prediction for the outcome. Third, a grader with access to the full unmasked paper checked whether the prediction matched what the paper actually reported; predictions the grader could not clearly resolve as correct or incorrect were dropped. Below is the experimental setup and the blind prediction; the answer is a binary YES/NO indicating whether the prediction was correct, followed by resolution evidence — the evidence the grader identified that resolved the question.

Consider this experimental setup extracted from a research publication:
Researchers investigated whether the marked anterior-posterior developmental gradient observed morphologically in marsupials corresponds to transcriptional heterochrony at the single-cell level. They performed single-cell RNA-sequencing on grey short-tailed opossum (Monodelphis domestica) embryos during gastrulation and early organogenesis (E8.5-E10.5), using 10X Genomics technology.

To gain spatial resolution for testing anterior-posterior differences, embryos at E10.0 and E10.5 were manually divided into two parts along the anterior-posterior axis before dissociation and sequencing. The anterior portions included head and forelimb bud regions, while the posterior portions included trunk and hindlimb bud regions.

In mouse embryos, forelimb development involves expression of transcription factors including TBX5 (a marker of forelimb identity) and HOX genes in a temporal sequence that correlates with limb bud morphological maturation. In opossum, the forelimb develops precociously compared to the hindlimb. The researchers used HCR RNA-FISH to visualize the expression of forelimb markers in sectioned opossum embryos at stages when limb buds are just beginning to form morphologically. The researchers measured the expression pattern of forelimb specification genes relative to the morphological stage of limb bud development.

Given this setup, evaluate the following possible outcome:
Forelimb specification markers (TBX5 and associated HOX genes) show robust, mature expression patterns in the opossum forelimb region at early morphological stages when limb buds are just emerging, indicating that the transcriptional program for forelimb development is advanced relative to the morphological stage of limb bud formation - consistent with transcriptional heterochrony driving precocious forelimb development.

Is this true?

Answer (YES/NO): YES